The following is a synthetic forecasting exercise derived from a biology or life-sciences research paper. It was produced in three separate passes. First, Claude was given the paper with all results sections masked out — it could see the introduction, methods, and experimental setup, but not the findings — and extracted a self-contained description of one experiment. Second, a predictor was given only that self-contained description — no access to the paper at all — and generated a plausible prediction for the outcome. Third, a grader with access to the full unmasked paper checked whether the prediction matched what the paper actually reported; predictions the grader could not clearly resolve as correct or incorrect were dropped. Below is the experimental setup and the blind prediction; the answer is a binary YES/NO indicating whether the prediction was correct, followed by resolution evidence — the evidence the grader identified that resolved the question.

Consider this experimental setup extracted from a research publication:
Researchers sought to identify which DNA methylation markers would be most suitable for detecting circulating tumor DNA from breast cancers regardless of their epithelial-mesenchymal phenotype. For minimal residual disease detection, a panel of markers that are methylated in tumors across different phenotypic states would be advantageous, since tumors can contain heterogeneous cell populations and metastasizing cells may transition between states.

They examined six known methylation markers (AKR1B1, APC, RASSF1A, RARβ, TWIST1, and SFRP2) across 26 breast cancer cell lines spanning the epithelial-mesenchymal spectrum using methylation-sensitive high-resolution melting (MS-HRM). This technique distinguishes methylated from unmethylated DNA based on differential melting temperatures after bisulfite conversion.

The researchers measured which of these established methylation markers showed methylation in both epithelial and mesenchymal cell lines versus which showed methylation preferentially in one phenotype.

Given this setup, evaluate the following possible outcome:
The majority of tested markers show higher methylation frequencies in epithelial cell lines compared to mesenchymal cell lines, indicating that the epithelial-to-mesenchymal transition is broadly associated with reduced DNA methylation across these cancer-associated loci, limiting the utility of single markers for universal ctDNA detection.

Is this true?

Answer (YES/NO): NO